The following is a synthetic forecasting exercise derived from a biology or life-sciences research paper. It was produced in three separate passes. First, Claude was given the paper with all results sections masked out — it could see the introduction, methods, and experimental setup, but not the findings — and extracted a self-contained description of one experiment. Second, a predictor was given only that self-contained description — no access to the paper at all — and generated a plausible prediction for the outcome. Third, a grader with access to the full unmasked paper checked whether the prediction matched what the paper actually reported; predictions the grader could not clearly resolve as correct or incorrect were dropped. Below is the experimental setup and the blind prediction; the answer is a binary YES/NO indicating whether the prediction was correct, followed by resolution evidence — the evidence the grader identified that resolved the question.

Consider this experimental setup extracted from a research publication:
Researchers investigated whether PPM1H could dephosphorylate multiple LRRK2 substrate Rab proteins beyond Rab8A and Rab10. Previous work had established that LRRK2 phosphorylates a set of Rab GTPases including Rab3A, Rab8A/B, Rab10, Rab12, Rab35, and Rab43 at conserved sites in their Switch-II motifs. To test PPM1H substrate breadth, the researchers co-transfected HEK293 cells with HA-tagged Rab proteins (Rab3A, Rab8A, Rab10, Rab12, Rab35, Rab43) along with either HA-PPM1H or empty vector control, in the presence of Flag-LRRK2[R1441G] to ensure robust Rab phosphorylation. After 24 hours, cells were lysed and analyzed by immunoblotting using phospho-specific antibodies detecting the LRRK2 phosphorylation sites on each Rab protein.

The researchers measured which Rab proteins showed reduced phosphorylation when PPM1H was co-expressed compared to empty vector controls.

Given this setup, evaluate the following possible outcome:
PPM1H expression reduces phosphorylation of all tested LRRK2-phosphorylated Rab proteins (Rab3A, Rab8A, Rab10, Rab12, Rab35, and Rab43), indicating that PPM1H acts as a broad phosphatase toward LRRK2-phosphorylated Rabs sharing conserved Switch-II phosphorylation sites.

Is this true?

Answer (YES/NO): YES